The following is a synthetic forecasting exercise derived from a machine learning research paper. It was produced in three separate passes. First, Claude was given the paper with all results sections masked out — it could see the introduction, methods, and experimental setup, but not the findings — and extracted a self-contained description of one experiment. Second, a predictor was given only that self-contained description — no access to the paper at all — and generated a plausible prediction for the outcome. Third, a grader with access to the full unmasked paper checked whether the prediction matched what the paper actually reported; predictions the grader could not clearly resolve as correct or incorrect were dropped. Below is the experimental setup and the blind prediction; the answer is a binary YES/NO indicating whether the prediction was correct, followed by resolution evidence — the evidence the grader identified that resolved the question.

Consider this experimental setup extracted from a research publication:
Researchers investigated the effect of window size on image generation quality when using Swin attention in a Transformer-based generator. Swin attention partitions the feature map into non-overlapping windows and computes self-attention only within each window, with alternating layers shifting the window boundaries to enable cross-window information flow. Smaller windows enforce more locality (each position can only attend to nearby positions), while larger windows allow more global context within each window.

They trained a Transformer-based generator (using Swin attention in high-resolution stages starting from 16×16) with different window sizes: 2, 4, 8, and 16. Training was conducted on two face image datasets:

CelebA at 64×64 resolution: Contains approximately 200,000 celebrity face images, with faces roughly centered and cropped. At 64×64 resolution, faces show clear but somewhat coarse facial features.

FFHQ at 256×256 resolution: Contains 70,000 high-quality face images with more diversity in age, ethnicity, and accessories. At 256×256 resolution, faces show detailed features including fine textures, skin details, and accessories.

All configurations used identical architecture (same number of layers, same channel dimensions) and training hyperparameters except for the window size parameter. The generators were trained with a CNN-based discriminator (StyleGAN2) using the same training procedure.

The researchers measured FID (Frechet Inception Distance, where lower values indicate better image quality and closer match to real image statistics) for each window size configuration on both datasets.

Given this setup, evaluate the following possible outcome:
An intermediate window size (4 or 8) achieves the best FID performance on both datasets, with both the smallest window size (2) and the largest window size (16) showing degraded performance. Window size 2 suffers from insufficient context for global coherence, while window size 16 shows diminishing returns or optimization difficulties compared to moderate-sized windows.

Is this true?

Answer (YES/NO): YES